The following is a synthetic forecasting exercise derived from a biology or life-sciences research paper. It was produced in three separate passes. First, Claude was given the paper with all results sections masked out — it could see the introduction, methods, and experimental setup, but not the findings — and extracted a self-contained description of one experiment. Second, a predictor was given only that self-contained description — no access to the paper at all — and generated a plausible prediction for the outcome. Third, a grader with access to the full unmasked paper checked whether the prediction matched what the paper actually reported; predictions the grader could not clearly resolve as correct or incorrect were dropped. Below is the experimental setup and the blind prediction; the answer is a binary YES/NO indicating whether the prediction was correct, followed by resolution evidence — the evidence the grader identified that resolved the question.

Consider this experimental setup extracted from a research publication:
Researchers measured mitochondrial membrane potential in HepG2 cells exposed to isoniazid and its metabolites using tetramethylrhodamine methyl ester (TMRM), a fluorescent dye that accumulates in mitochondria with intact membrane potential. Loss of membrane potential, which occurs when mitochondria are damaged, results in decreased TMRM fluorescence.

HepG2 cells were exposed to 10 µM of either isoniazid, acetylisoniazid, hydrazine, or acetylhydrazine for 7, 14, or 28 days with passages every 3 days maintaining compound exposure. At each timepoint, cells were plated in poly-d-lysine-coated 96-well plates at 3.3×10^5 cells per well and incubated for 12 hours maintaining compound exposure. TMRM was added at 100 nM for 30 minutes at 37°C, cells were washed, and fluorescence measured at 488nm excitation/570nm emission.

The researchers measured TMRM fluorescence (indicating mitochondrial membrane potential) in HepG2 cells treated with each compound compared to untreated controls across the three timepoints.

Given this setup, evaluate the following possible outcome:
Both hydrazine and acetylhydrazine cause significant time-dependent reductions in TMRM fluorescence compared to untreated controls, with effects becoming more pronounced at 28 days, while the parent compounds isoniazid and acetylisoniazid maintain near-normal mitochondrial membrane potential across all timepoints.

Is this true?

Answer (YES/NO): NO